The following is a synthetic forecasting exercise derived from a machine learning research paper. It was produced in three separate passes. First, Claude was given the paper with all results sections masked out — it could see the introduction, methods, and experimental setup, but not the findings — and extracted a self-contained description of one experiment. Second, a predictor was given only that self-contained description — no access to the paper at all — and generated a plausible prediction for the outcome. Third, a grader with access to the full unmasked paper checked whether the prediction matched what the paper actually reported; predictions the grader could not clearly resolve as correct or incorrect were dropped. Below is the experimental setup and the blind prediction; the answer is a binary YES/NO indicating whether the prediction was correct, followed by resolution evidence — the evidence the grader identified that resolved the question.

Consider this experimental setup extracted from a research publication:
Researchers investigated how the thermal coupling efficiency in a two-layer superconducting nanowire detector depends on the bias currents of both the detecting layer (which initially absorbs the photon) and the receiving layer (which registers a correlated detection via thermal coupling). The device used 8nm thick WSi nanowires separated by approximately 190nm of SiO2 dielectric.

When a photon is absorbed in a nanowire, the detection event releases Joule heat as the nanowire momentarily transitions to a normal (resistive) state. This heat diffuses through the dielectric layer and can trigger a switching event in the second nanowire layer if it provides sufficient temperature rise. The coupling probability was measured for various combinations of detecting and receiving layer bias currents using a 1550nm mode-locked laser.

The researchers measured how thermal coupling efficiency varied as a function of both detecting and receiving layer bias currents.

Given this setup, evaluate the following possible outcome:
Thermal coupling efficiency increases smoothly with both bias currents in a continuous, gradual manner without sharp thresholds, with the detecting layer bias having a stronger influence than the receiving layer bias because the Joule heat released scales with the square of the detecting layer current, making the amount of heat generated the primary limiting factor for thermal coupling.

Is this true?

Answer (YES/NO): NO